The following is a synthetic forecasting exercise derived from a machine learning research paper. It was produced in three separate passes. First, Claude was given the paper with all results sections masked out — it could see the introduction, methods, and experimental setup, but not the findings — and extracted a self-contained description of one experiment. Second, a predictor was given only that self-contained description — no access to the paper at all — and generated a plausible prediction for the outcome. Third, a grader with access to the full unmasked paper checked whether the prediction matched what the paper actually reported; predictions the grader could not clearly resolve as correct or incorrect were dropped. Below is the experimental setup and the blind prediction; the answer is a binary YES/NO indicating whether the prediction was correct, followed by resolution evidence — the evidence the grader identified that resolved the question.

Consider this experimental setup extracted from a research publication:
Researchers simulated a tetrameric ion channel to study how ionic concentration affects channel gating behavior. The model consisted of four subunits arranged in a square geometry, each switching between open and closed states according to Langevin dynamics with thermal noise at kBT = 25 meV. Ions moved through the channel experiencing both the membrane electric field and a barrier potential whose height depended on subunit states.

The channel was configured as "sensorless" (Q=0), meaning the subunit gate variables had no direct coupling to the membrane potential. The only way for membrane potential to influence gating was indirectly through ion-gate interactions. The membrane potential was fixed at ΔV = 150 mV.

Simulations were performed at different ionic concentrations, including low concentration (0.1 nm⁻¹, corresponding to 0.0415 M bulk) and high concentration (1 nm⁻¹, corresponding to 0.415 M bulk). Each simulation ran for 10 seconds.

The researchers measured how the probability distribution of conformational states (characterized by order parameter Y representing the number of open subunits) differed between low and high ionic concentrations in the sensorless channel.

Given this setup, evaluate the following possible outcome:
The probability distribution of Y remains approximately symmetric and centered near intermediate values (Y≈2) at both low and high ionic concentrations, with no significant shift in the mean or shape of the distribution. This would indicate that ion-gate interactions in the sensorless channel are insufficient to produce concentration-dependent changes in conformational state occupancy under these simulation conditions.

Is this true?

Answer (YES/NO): NO